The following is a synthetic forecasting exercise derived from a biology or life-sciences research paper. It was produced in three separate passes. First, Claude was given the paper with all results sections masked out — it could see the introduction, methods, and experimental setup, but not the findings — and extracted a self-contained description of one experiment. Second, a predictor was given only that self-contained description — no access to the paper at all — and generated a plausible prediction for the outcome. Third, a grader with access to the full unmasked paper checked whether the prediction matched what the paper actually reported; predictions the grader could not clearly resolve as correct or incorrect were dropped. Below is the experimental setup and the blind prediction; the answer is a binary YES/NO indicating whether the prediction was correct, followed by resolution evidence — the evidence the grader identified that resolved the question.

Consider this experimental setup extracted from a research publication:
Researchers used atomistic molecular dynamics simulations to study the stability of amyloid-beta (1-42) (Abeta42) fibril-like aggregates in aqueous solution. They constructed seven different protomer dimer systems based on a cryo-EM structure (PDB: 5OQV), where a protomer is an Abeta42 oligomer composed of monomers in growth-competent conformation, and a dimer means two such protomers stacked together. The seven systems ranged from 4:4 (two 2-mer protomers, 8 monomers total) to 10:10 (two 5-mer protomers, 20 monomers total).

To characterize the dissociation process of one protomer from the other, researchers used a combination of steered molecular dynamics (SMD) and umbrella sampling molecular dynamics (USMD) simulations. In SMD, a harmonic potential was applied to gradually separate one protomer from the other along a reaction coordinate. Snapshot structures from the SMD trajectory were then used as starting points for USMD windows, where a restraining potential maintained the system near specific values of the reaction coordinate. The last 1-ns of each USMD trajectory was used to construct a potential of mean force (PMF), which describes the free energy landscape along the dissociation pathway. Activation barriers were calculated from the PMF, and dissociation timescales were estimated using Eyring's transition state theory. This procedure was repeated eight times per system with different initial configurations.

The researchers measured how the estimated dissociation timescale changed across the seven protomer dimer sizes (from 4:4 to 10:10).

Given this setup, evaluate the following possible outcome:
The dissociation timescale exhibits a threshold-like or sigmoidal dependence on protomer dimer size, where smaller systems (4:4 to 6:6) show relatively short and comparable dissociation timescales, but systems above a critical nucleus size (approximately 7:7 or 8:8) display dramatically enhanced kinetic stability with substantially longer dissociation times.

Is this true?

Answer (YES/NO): NO